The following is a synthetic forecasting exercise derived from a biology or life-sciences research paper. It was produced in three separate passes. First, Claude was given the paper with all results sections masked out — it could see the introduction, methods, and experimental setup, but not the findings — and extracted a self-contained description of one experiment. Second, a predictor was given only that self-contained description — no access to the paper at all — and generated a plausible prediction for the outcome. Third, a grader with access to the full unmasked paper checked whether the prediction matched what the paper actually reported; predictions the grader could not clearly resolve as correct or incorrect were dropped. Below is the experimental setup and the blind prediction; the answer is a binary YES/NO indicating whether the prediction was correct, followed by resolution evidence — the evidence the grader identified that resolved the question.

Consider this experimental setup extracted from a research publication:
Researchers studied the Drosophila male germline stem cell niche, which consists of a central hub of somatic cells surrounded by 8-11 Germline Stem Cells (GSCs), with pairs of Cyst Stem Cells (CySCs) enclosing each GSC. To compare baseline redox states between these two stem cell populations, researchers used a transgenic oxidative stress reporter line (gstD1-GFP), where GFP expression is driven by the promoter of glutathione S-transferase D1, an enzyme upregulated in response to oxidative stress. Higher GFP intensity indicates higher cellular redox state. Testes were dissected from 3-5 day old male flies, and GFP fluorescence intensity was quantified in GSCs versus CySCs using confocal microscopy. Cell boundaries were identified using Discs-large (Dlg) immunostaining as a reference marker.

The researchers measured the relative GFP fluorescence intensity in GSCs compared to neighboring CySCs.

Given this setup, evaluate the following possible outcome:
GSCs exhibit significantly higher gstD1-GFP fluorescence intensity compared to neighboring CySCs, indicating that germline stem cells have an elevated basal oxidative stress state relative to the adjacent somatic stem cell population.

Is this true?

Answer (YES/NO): NO